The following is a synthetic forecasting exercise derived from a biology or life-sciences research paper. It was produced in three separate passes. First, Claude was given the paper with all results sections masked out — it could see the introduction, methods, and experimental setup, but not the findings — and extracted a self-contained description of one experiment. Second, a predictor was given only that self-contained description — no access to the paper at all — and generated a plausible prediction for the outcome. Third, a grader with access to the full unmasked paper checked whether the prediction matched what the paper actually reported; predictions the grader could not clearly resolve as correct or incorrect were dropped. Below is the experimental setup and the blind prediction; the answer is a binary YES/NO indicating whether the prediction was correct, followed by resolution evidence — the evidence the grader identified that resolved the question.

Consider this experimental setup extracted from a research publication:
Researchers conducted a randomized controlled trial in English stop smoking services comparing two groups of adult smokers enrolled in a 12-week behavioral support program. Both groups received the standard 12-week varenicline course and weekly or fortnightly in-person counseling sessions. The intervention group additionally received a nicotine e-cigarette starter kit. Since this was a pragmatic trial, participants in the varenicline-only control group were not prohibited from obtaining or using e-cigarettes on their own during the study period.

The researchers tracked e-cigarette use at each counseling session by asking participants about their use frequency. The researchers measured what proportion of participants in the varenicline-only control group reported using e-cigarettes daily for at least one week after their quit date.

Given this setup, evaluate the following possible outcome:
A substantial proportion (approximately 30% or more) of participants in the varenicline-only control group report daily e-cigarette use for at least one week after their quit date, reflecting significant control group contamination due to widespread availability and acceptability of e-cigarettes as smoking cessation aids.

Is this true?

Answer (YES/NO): NO